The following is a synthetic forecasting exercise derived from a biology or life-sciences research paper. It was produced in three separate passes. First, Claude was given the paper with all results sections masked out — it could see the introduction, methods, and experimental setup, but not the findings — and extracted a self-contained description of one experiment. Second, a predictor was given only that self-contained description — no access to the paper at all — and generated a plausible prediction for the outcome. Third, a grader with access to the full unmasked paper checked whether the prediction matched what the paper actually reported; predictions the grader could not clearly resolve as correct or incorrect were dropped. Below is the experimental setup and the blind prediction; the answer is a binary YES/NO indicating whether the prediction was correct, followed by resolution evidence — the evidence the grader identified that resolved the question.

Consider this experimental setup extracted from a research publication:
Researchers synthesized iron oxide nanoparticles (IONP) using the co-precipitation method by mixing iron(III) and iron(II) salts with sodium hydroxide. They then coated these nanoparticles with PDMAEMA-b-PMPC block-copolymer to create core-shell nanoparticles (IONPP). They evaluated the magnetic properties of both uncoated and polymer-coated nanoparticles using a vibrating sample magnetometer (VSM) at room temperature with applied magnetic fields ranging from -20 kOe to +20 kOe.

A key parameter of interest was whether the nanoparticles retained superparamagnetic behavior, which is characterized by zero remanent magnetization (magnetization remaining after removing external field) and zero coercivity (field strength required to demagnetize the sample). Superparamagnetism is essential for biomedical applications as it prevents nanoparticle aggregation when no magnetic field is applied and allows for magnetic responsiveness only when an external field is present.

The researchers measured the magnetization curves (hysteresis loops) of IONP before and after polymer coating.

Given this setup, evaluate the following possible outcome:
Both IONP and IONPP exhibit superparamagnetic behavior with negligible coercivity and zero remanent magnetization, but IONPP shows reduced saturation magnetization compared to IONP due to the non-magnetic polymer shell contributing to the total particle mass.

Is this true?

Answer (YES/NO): YES